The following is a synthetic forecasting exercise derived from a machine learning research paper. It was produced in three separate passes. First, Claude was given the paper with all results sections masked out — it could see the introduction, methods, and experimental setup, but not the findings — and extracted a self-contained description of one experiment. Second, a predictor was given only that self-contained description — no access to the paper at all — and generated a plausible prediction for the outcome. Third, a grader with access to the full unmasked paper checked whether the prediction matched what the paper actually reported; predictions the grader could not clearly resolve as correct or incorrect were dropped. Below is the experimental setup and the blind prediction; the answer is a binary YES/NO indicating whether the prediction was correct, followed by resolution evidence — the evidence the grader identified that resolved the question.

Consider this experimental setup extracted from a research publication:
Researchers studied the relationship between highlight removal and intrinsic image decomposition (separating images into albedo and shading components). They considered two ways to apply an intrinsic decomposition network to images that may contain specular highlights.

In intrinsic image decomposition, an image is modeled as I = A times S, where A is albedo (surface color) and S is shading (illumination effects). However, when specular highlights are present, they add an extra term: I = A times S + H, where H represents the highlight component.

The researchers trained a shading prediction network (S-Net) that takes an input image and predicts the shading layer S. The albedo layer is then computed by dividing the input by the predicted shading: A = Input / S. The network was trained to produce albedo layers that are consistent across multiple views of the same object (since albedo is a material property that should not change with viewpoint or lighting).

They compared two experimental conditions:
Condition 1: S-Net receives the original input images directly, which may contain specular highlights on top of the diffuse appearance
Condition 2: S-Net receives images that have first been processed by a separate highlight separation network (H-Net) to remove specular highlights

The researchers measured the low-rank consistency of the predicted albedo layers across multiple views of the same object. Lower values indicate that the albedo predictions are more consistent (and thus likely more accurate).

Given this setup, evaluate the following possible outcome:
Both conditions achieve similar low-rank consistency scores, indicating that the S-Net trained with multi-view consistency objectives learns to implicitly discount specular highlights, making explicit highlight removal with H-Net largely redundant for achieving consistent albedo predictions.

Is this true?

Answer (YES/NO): NO